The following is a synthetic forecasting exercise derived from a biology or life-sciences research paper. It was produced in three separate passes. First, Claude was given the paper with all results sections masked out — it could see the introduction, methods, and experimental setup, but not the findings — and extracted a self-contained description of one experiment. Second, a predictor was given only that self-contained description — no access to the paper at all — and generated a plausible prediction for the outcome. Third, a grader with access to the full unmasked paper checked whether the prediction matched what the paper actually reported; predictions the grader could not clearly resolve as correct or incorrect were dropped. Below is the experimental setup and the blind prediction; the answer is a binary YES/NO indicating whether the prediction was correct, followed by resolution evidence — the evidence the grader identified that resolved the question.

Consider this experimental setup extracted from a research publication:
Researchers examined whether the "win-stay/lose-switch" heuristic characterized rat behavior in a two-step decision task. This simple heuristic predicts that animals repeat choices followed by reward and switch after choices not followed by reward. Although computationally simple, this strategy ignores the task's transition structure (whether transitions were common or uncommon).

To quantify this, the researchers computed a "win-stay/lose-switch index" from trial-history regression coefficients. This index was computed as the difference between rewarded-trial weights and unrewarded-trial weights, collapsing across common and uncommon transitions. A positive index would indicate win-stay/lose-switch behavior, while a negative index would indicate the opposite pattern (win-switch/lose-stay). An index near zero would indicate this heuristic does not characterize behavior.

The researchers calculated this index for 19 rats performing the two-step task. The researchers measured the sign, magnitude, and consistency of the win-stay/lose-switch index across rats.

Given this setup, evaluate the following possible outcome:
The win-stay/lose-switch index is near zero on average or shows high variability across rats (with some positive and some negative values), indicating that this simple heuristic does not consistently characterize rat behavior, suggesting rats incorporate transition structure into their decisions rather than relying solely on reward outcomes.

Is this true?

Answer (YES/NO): YES